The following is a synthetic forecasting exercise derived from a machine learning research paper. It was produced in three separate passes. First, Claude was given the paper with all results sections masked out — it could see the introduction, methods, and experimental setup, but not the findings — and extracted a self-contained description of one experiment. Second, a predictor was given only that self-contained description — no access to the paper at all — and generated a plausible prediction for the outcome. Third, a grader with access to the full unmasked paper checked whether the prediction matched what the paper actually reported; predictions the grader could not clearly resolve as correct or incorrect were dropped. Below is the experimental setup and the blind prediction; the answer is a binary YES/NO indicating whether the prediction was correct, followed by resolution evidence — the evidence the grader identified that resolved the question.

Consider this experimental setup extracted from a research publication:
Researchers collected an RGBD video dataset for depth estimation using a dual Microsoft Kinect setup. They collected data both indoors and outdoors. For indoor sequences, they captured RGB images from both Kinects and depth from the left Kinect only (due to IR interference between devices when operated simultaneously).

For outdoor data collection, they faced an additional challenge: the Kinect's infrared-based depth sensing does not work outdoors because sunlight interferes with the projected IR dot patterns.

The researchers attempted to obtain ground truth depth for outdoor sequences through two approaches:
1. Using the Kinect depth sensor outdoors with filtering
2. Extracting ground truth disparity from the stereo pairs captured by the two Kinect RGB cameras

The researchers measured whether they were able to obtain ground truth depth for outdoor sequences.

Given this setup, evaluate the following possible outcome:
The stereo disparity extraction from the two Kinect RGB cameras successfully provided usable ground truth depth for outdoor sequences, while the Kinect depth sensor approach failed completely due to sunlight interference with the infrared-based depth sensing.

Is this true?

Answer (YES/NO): NO